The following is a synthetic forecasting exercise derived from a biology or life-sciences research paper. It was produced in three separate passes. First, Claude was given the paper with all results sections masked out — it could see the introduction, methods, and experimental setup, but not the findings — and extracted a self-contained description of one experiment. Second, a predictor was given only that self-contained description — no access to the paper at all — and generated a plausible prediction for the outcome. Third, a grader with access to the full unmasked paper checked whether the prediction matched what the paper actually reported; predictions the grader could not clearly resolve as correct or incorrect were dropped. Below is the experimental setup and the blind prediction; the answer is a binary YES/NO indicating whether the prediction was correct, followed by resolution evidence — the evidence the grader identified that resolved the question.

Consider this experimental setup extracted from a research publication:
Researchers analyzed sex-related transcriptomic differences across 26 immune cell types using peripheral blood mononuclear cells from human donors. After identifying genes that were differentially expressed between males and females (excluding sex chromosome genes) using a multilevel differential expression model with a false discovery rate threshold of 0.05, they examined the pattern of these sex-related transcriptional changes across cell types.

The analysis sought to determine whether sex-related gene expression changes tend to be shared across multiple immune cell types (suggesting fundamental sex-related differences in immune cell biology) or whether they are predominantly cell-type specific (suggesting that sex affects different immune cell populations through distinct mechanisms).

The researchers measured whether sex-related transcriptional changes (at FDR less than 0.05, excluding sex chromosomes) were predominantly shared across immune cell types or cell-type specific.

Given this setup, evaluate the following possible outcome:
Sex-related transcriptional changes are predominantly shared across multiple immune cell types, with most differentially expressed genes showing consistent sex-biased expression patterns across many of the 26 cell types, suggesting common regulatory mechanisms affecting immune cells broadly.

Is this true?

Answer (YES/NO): NO